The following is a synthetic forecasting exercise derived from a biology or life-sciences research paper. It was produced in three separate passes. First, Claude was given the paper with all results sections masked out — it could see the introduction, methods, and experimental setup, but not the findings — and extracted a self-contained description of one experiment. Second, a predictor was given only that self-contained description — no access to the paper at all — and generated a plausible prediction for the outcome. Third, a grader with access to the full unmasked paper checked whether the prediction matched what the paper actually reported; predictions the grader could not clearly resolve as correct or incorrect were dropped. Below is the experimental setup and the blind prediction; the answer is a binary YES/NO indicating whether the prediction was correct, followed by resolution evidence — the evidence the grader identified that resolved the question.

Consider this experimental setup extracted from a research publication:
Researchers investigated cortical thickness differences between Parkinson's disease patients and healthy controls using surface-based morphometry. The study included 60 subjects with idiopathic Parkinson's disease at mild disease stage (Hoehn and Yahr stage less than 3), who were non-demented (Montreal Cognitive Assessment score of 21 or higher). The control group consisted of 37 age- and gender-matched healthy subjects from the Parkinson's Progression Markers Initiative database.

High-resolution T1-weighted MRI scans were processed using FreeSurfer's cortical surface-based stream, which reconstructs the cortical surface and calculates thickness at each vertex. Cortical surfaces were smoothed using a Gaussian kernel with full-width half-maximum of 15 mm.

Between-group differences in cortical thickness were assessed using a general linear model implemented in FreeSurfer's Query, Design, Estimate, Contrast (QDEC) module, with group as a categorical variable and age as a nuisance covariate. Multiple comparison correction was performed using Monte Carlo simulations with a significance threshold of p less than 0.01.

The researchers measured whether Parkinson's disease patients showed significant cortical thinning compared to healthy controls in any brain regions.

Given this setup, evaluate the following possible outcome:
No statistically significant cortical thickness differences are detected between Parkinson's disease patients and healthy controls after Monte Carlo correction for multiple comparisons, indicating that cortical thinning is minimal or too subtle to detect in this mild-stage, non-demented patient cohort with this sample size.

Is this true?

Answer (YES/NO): NO